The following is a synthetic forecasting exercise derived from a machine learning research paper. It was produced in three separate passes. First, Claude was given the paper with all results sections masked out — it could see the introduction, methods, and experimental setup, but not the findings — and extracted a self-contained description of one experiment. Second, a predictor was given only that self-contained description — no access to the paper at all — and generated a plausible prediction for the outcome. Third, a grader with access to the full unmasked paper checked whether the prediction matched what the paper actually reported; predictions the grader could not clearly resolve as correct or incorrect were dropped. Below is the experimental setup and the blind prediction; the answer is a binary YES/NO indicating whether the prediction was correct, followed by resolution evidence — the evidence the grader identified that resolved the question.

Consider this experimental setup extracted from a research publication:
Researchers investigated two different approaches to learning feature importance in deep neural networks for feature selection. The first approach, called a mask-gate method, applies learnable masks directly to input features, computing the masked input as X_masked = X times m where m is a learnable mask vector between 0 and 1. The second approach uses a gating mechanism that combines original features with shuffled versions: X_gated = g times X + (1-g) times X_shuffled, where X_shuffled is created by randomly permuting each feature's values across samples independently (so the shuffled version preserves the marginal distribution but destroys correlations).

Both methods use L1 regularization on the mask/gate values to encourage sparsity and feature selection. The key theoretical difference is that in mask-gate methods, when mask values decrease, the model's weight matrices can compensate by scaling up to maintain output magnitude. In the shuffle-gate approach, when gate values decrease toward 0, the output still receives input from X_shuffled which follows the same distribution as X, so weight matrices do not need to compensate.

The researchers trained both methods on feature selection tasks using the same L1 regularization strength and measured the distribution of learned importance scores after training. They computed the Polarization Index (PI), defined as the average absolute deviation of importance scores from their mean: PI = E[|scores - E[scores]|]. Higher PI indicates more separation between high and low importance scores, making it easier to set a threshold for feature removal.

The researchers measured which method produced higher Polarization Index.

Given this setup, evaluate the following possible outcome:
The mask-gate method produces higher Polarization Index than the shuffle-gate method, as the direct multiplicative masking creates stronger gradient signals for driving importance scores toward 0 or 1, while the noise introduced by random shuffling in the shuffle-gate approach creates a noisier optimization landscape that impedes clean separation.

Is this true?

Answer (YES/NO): NO